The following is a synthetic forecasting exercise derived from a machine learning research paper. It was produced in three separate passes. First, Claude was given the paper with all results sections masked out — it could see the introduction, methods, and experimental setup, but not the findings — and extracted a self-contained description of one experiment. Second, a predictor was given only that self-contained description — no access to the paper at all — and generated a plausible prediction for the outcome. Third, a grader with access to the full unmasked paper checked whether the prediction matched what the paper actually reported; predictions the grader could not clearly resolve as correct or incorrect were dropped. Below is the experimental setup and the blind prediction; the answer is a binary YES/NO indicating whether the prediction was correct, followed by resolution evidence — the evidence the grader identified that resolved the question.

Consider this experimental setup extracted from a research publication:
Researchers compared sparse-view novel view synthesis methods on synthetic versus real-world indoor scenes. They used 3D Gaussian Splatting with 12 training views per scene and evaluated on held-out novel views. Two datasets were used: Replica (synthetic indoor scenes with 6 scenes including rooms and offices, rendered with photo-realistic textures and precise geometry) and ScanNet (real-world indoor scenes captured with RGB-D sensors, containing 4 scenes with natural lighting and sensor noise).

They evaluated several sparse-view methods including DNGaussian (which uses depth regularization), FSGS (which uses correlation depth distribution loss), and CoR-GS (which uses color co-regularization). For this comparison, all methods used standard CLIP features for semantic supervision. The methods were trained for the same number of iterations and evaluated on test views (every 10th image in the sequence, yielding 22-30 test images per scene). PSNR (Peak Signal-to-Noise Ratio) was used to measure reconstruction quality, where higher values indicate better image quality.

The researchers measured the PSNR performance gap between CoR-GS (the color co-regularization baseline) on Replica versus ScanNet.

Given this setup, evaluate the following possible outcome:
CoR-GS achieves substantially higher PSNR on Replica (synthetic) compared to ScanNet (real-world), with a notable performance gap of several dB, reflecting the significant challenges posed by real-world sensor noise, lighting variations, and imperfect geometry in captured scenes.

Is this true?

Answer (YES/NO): NO